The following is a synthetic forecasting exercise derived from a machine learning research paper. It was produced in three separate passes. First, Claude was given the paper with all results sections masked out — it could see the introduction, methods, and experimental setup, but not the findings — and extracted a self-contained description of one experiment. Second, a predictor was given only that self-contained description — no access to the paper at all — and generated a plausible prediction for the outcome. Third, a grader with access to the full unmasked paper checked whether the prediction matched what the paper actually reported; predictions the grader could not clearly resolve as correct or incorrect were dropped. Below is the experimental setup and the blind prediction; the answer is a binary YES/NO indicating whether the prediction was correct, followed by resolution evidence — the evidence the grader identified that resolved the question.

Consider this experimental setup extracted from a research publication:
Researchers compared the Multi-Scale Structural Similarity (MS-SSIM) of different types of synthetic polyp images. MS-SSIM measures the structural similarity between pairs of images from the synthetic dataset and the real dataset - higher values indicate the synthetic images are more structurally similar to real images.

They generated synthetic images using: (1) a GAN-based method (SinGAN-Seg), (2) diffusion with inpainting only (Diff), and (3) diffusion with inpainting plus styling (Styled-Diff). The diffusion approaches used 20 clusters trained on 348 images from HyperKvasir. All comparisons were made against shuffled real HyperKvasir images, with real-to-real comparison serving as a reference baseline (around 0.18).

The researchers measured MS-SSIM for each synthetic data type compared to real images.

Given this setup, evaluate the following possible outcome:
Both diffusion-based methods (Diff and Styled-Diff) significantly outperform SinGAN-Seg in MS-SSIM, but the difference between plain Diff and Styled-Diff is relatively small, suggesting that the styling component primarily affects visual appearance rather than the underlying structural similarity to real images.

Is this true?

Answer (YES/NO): NO